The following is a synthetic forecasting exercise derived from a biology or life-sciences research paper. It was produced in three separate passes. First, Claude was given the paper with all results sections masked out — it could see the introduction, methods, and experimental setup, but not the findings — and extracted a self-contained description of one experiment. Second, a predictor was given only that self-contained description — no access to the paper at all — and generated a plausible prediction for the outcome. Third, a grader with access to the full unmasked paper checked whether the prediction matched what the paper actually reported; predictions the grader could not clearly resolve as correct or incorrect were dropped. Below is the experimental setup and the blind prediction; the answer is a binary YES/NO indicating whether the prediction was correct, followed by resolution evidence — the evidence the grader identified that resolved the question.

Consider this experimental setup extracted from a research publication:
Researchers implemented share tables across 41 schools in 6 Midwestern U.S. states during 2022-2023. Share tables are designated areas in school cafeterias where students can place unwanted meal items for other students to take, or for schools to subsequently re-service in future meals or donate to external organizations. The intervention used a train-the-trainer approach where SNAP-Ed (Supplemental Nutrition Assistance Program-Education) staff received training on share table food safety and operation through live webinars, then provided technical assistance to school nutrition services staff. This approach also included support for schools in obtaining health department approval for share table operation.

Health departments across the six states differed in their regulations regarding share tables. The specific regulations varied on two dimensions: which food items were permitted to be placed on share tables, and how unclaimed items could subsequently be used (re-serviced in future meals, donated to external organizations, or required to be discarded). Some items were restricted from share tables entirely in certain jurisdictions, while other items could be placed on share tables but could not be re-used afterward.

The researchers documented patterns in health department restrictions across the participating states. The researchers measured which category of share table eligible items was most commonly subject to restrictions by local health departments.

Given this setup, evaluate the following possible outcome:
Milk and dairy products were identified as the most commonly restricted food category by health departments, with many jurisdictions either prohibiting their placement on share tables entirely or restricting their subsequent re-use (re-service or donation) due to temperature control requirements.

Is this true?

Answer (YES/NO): YES